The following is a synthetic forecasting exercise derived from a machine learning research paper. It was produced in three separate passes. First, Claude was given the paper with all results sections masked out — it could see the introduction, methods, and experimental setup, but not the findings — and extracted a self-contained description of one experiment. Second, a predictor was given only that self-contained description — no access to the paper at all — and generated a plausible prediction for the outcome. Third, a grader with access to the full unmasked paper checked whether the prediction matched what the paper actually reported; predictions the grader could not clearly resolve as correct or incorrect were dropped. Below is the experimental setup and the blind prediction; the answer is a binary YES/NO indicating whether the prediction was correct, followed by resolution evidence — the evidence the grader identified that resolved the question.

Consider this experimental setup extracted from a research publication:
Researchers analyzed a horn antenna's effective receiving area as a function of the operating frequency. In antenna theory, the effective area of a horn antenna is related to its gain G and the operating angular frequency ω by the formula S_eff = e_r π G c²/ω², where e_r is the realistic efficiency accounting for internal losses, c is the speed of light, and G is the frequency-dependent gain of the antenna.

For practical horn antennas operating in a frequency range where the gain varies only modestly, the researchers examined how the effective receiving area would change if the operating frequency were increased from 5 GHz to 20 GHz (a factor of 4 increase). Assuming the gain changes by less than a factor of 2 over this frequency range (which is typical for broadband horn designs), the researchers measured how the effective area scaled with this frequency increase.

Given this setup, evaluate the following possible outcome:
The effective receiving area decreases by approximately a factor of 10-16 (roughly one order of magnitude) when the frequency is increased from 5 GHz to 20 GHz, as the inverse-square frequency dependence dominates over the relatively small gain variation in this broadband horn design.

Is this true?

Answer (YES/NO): YES